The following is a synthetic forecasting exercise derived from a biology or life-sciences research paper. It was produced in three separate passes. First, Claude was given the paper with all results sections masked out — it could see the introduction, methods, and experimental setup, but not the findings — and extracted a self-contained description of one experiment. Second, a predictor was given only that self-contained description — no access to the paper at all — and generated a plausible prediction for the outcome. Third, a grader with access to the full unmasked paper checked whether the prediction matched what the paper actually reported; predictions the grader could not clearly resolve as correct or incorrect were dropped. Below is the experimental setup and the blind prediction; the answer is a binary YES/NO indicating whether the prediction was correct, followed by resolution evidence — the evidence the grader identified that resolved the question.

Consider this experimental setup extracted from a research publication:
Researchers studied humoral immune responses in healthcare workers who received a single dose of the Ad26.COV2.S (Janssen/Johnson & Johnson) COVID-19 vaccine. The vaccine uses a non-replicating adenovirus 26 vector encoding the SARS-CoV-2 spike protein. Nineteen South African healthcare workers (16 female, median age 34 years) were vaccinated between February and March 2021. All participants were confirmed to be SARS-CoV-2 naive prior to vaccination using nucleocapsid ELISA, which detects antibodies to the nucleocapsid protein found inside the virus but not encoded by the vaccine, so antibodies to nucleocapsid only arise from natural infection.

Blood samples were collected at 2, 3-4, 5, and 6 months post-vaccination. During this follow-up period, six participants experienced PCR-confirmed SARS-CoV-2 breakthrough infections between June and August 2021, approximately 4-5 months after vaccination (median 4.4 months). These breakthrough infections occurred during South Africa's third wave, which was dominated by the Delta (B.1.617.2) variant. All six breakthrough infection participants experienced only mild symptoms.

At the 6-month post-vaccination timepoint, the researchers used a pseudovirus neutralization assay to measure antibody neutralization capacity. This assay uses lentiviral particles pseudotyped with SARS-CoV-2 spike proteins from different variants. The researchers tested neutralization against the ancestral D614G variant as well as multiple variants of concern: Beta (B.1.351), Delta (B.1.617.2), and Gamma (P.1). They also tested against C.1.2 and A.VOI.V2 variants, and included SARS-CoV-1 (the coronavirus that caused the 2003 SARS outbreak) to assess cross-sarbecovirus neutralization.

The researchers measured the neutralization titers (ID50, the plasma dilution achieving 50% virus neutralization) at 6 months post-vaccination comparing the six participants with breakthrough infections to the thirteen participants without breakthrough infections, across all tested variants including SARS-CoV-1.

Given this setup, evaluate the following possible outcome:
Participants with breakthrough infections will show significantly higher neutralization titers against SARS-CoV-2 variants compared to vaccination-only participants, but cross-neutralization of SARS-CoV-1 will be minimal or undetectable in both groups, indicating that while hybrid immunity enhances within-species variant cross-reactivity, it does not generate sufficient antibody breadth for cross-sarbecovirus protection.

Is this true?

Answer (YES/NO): NO